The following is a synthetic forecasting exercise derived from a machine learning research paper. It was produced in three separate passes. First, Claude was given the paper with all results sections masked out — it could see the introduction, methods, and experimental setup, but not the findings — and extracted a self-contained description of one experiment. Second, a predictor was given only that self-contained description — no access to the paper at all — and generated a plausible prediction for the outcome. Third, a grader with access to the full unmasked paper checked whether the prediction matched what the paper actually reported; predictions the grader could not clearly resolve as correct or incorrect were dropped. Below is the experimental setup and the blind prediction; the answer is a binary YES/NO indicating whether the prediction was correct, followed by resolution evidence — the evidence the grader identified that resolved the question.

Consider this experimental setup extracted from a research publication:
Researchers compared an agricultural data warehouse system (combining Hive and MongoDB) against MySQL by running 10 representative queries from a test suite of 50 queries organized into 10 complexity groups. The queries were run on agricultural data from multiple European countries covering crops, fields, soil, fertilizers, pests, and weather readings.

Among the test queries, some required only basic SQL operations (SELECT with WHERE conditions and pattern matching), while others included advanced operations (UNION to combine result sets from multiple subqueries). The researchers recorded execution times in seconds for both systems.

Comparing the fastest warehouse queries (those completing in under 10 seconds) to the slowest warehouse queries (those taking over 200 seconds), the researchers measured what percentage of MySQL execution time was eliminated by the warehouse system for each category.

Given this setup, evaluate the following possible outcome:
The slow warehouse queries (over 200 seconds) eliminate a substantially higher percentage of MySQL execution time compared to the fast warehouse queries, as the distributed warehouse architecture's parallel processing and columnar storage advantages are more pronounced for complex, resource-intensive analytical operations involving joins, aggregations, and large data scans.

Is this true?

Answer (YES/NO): NO